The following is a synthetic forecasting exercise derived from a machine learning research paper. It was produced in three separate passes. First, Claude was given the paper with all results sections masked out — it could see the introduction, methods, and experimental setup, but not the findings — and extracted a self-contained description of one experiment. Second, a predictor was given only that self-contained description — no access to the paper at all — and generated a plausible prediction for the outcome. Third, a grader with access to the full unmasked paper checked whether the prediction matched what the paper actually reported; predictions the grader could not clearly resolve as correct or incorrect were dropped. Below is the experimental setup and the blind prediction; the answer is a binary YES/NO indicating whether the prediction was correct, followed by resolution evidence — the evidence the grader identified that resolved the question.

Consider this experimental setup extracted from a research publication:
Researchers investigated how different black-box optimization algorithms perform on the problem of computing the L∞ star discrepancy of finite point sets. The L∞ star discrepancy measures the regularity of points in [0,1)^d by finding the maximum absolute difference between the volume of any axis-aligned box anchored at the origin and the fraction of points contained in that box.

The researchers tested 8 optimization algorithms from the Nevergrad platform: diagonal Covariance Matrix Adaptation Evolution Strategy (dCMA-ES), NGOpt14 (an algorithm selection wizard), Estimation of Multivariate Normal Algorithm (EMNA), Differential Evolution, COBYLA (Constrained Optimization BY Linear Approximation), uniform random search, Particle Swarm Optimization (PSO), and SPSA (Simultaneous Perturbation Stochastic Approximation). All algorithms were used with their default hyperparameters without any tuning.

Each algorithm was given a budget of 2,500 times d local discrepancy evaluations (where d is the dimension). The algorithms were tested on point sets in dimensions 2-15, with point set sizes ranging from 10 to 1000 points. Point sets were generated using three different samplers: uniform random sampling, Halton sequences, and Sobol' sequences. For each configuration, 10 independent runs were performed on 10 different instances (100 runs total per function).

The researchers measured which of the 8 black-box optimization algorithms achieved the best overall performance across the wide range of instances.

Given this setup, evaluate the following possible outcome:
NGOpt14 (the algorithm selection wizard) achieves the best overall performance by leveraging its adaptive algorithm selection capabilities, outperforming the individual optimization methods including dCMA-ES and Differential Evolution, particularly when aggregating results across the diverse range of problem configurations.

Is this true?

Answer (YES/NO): NO